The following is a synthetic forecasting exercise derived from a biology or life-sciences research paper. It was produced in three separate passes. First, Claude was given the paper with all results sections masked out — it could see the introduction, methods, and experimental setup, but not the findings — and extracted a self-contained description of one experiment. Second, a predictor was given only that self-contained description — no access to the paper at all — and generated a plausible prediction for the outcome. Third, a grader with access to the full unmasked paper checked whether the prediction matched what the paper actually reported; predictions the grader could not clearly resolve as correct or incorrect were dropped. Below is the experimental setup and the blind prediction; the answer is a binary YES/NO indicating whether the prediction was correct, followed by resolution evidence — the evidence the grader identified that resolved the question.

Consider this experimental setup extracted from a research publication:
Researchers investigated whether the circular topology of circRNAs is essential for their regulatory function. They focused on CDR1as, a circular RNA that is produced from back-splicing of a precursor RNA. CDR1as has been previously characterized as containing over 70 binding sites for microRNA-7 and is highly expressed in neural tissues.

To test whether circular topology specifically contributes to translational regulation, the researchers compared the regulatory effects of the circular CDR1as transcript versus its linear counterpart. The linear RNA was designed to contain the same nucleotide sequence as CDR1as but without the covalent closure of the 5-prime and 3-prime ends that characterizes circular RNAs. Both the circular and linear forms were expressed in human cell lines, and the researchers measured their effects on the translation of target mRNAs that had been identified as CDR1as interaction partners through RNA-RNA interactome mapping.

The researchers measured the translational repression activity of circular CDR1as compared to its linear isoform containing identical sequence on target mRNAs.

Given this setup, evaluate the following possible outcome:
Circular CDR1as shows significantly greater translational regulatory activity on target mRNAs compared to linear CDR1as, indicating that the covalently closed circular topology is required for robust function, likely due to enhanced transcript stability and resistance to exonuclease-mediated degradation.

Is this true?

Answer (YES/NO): NO